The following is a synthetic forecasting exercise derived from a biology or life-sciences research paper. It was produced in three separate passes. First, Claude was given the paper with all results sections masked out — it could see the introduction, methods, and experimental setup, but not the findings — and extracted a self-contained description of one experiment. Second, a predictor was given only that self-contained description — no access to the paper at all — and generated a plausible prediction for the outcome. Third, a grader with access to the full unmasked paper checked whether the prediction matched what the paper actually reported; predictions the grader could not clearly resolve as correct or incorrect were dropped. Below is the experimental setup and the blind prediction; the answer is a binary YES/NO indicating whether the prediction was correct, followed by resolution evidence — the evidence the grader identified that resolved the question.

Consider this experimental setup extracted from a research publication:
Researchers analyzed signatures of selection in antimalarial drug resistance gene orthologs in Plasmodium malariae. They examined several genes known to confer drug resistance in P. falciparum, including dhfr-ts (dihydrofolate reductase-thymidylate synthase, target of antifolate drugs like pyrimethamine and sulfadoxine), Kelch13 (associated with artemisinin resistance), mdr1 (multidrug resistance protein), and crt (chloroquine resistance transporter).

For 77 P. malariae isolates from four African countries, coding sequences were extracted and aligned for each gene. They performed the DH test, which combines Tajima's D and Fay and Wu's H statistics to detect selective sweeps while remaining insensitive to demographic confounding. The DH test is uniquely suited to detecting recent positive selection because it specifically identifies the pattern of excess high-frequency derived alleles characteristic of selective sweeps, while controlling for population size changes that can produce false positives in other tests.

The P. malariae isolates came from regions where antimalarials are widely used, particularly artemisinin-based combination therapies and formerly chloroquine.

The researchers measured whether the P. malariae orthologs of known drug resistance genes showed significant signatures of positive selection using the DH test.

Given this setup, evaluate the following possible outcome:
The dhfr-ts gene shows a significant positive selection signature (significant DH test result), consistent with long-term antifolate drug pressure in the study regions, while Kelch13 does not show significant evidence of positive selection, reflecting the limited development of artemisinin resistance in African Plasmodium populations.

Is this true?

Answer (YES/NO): YES